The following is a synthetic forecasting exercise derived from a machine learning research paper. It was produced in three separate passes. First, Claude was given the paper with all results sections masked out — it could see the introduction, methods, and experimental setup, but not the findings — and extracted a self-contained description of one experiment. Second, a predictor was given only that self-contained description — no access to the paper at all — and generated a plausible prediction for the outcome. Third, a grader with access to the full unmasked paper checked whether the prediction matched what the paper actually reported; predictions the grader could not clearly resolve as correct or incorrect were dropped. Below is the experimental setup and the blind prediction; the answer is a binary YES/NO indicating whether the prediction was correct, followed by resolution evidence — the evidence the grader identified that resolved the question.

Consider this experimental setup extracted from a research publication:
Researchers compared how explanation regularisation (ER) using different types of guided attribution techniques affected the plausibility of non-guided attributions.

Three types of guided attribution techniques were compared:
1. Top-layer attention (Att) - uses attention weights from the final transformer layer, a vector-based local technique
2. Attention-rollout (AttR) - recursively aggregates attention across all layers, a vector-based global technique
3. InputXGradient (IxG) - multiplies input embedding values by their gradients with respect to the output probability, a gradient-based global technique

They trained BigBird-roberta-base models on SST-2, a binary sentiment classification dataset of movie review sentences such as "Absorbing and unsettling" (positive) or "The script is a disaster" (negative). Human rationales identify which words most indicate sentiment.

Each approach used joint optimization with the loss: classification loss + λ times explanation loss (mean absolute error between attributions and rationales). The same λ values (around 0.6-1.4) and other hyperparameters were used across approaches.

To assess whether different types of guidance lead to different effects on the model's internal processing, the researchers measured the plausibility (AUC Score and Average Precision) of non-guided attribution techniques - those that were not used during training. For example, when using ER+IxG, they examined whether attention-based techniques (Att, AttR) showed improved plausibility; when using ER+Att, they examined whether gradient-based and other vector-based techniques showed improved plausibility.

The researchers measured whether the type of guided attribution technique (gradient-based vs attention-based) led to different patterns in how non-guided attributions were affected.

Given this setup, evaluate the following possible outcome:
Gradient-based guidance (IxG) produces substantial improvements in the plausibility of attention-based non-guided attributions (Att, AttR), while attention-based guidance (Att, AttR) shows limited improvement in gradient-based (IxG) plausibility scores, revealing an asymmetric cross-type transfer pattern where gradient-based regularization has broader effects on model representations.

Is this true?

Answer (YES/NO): NO